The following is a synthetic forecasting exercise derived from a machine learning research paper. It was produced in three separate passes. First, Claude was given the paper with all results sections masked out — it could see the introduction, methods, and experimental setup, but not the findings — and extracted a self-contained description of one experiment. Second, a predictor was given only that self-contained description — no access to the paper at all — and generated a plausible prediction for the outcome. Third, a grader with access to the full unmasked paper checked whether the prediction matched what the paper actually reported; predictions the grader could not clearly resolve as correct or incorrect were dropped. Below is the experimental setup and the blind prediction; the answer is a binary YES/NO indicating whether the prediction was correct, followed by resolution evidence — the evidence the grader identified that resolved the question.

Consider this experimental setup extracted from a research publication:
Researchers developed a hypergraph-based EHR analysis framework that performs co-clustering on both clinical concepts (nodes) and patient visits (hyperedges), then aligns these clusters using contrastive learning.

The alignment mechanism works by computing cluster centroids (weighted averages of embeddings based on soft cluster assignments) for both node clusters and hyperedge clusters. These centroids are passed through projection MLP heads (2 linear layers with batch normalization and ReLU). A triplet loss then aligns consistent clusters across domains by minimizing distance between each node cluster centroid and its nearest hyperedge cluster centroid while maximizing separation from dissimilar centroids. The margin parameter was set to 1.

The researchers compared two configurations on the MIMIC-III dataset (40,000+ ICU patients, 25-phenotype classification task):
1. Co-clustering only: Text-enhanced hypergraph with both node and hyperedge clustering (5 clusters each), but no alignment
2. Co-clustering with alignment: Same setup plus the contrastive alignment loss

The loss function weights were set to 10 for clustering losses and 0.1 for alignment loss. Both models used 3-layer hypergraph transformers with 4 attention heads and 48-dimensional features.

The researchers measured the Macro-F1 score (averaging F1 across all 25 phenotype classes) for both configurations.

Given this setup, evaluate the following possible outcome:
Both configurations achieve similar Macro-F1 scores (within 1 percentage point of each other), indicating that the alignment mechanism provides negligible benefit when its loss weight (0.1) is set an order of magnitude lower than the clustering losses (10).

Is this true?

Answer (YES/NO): YES